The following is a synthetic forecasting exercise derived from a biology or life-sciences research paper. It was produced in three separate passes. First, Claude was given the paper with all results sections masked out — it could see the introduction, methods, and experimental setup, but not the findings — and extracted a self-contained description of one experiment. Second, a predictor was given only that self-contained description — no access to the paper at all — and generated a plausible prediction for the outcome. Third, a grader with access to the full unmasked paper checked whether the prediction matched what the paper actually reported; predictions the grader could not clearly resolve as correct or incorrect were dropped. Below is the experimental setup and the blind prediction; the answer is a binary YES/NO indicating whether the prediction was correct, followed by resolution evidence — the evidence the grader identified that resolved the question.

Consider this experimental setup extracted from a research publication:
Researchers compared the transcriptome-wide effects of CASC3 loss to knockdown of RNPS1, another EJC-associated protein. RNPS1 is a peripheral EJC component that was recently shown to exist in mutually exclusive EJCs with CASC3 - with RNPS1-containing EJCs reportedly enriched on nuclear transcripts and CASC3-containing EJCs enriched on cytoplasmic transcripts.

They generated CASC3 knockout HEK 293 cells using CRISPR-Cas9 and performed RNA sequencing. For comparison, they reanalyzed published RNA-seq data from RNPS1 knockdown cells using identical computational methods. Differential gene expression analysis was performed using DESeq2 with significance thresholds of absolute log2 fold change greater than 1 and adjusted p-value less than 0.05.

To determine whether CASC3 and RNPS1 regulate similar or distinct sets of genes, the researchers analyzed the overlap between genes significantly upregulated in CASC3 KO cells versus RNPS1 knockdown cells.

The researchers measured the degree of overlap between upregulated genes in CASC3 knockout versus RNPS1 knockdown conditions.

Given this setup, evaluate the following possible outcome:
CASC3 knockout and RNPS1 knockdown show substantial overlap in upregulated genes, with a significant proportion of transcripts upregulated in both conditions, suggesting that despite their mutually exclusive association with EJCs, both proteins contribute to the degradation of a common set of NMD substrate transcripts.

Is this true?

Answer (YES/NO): NO